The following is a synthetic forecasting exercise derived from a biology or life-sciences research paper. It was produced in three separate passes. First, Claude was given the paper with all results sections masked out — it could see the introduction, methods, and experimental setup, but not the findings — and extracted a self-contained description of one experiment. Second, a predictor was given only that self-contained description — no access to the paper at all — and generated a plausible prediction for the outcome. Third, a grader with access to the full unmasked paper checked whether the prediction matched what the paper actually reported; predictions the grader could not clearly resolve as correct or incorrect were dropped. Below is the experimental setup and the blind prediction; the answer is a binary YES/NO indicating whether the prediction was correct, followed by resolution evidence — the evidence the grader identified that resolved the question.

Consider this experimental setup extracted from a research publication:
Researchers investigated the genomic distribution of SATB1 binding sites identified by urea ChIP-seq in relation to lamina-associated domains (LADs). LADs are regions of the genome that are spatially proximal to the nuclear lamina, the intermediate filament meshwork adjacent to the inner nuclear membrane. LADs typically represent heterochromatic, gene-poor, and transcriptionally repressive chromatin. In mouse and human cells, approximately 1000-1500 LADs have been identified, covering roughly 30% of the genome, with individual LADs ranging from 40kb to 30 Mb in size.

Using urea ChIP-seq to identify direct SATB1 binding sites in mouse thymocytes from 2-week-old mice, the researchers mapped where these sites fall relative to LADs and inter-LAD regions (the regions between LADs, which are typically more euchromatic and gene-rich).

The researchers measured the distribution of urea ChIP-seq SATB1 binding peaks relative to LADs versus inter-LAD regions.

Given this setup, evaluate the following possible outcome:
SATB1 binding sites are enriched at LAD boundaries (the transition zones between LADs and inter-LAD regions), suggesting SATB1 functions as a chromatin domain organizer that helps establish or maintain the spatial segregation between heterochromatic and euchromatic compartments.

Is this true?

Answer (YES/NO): NO